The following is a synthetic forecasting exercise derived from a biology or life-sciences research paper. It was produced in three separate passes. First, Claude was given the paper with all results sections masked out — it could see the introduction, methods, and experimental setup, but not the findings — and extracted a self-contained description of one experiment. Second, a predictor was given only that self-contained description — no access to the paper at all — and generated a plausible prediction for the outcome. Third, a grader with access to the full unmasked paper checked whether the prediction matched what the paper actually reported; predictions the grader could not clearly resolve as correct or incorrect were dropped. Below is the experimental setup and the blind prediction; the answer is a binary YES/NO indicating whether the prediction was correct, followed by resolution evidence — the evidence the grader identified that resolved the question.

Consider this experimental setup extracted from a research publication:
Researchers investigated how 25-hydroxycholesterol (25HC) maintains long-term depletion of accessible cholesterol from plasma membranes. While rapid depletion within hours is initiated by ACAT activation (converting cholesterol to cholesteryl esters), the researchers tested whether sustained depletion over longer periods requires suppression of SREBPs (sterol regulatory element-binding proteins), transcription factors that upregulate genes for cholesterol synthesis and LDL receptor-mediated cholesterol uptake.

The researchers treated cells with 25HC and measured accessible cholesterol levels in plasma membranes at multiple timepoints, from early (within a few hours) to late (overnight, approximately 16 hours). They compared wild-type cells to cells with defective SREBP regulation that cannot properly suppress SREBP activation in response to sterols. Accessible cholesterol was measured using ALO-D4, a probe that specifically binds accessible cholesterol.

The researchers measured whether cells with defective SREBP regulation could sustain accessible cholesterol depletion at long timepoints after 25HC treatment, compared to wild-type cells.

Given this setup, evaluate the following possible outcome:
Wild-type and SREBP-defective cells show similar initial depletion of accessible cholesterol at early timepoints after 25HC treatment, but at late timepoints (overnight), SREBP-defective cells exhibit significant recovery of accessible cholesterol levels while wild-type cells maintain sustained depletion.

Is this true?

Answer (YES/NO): YES